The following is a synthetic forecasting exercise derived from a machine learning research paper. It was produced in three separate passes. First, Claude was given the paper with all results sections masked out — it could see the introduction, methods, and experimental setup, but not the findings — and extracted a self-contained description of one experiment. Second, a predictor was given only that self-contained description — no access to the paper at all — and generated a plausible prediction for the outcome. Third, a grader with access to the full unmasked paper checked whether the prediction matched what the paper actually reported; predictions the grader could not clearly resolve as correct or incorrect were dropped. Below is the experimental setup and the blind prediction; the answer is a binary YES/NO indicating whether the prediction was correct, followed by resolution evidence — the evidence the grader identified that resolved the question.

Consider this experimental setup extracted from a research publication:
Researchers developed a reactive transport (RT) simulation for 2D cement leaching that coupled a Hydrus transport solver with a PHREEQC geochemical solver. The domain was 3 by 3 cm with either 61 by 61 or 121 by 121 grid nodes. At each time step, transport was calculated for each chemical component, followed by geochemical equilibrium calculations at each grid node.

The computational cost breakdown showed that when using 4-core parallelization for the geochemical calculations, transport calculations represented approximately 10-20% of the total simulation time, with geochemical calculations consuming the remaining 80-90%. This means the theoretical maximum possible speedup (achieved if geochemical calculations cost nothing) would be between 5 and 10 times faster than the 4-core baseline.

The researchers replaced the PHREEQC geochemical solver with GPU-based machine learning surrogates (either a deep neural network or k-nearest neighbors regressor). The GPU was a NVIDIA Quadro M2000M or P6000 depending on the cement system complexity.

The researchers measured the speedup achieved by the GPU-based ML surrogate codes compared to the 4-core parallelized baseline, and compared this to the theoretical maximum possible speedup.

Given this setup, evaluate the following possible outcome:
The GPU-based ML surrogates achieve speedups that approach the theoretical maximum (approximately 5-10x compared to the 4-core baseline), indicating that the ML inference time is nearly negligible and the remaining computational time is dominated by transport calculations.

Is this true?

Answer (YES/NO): YES